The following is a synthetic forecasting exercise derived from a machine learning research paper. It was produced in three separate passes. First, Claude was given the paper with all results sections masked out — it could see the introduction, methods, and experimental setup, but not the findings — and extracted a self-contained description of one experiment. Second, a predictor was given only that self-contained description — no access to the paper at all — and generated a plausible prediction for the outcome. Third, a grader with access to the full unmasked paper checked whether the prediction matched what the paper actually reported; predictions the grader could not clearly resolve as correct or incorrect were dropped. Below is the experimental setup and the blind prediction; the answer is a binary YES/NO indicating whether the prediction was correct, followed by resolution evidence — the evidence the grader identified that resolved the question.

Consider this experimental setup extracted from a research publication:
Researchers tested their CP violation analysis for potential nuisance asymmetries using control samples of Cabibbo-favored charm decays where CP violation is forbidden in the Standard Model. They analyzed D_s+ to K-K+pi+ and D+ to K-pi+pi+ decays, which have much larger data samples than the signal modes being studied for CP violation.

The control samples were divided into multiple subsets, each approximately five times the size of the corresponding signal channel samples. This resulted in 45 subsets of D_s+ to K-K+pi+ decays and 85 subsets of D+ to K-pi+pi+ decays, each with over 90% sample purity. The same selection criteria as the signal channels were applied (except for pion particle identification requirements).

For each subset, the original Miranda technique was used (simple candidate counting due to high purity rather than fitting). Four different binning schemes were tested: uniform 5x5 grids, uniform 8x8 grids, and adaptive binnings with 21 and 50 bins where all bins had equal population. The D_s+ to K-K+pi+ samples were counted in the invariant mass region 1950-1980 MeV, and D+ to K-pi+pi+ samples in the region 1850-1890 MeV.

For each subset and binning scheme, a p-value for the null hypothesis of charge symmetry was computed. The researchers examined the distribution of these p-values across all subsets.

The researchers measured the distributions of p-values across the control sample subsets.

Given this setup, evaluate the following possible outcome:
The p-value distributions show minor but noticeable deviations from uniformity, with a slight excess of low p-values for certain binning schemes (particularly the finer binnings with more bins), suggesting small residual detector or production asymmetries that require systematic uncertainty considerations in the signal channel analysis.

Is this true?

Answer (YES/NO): NO